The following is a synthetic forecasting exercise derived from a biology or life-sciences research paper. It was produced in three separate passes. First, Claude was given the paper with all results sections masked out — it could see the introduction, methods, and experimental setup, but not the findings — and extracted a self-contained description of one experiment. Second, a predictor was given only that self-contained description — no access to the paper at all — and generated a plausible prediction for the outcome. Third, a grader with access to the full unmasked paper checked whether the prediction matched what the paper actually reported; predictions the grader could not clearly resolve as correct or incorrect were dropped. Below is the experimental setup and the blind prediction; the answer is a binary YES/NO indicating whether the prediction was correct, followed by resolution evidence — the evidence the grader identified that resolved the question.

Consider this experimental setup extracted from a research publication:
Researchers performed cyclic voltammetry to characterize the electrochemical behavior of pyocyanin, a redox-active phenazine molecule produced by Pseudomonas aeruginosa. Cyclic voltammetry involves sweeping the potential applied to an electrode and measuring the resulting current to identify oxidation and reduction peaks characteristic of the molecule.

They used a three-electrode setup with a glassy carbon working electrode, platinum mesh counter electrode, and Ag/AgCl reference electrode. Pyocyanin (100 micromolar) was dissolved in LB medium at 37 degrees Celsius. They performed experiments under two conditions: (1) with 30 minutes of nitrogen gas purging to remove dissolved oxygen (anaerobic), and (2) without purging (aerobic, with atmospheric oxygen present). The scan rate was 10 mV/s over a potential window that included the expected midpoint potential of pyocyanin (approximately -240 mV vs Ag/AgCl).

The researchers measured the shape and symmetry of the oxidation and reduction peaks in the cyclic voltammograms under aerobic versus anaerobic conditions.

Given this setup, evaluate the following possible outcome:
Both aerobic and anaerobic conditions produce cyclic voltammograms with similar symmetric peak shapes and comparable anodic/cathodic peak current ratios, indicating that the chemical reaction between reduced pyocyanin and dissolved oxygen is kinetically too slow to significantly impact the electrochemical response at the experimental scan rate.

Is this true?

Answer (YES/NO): NO